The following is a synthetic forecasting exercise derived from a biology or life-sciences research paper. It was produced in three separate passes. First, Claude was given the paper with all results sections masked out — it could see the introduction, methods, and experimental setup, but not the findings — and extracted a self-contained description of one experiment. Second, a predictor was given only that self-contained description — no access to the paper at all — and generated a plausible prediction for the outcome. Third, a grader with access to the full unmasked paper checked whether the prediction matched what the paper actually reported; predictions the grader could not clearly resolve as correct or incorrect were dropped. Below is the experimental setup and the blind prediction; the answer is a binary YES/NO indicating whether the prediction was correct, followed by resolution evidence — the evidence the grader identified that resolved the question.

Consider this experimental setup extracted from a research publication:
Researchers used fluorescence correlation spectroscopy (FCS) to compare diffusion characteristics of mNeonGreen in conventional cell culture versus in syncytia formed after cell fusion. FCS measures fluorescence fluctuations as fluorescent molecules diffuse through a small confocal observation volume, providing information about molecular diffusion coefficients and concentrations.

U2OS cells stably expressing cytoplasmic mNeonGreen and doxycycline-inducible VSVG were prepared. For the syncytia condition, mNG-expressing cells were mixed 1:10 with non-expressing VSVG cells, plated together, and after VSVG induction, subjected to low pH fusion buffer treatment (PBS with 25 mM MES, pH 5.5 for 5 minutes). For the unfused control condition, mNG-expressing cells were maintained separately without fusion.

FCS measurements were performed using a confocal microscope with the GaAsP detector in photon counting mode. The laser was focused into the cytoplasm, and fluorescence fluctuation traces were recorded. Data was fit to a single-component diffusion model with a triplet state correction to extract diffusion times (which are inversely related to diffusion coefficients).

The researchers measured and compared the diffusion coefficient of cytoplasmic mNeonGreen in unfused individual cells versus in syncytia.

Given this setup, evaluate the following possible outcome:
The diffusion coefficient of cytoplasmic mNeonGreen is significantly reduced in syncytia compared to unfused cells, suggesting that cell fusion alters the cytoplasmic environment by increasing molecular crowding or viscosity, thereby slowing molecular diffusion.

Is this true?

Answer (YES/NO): NO